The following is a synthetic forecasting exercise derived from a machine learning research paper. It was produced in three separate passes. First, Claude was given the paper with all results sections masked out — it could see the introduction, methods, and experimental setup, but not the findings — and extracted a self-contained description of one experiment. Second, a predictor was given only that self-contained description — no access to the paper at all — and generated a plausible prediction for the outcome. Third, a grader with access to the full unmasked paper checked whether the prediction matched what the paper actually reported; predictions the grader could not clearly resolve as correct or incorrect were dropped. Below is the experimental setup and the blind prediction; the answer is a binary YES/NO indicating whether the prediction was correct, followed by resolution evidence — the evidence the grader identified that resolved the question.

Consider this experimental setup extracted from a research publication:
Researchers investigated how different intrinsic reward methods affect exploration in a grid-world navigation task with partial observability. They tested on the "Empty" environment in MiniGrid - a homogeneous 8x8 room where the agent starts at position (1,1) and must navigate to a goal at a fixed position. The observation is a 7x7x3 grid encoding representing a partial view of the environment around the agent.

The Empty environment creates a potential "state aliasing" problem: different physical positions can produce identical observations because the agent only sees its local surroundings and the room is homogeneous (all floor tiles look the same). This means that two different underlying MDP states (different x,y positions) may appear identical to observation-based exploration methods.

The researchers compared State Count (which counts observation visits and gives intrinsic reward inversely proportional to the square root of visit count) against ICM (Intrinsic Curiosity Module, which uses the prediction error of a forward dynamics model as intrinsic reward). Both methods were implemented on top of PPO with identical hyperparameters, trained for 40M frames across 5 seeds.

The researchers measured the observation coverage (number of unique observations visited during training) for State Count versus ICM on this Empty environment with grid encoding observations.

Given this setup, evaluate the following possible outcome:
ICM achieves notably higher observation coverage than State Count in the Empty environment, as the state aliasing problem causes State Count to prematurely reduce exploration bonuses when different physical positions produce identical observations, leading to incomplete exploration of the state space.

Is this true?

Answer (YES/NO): NO